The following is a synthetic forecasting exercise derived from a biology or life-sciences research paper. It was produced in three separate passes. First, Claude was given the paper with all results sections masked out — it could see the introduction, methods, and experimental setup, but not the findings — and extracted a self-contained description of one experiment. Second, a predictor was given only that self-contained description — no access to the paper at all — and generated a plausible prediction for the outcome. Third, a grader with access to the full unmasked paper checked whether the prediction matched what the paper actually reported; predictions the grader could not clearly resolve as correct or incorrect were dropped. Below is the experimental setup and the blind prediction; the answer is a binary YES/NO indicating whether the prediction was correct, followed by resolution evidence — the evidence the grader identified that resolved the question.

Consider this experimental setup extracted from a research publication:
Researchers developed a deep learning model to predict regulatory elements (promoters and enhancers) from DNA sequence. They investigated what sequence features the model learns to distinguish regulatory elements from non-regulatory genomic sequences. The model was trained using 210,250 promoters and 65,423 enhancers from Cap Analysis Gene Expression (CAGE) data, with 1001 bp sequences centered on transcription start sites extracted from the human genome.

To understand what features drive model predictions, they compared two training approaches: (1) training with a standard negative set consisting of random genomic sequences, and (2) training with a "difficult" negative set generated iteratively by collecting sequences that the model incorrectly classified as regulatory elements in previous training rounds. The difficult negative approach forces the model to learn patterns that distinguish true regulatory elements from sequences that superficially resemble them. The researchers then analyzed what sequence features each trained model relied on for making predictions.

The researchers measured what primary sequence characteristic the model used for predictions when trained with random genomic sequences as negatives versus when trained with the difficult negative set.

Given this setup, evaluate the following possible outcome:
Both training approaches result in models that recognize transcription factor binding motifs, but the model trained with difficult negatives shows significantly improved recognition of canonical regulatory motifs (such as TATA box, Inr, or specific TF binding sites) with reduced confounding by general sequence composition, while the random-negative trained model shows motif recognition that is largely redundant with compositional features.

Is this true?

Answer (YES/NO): NO